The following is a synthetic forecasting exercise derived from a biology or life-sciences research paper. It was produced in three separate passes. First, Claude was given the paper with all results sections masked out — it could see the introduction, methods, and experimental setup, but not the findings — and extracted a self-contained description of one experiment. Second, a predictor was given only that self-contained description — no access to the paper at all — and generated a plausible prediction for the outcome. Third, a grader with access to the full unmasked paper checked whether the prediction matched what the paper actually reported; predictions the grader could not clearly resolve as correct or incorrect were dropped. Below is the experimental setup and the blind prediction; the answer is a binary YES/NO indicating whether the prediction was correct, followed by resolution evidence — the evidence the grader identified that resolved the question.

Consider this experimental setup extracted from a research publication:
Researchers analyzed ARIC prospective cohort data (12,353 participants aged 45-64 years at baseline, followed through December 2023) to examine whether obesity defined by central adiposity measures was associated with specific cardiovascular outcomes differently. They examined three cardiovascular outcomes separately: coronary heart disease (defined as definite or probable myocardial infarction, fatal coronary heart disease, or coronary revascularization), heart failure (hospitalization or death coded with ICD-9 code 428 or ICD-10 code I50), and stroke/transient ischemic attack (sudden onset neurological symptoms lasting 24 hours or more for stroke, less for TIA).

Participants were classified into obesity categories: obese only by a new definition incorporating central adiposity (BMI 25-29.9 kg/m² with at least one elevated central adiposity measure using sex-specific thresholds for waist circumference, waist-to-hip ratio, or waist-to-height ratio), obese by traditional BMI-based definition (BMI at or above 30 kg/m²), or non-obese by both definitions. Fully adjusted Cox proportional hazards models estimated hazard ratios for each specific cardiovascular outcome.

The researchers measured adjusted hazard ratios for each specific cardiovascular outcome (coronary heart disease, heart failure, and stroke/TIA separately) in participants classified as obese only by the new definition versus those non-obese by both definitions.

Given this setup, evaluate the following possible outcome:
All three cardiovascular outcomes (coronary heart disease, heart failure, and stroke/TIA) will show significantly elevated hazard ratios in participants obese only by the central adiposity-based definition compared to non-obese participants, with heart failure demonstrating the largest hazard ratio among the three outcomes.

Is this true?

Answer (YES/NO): NO